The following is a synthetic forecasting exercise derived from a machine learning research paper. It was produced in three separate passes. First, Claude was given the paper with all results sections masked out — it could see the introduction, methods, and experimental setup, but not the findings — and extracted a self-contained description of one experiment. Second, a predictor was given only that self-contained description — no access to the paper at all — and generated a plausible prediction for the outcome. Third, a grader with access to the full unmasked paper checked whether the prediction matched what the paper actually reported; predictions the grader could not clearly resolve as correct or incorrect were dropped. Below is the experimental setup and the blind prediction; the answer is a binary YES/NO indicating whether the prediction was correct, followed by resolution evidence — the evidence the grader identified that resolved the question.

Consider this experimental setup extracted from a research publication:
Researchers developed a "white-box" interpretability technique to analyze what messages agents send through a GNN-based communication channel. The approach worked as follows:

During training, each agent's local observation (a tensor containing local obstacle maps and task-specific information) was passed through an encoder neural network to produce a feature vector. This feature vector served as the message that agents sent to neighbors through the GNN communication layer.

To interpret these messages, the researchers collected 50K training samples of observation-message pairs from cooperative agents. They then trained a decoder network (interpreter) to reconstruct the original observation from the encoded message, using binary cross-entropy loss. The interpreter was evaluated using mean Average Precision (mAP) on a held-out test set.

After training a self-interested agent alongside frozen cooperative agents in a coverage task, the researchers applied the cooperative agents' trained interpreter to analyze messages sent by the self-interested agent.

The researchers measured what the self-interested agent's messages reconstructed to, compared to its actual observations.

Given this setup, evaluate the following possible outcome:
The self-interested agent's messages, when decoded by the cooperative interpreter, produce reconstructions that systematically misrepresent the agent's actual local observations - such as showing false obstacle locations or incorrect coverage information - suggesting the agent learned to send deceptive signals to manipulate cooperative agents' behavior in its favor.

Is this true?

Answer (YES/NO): YES